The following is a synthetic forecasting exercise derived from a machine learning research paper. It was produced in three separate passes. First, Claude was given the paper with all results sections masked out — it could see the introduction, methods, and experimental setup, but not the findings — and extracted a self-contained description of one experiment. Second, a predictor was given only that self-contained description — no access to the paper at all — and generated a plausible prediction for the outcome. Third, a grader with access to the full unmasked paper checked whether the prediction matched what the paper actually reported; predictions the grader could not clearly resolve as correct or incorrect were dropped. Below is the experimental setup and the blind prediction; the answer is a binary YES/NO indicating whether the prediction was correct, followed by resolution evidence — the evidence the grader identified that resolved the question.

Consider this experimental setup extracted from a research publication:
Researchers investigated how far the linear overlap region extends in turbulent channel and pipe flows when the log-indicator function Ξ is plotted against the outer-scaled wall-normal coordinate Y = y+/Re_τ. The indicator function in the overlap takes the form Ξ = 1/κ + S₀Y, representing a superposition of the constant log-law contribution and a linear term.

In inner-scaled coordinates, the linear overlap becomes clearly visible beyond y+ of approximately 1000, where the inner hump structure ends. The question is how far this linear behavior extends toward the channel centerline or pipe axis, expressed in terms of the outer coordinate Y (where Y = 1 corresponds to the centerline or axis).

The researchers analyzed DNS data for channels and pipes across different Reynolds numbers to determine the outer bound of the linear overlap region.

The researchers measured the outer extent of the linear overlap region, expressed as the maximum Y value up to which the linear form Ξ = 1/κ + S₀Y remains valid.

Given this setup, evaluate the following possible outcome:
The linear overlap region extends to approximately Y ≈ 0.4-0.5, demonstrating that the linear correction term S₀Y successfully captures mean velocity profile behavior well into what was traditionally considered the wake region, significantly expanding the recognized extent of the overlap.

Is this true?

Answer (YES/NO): YES